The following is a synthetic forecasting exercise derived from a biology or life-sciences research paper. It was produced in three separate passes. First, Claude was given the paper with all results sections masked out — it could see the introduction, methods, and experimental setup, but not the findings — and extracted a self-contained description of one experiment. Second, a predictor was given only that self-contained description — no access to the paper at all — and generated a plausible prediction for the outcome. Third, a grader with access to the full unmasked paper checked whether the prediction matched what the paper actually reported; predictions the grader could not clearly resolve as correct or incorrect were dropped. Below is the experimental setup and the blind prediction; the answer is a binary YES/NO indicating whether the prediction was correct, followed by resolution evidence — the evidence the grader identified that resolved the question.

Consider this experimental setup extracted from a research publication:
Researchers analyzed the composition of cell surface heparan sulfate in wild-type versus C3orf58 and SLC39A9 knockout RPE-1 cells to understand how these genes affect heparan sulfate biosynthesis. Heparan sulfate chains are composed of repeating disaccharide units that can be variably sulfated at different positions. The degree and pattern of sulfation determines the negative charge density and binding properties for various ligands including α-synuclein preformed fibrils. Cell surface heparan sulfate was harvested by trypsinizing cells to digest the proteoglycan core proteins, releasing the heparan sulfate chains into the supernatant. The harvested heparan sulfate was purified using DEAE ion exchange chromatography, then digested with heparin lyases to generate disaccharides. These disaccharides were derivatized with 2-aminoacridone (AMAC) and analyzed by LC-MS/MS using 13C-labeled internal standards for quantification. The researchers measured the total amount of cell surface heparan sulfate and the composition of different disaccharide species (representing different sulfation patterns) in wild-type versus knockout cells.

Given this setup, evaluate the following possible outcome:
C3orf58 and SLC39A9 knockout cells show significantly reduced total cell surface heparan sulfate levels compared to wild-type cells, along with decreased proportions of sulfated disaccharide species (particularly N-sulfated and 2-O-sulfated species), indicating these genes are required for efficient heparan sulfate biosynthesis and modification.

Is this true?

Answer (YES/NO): NO